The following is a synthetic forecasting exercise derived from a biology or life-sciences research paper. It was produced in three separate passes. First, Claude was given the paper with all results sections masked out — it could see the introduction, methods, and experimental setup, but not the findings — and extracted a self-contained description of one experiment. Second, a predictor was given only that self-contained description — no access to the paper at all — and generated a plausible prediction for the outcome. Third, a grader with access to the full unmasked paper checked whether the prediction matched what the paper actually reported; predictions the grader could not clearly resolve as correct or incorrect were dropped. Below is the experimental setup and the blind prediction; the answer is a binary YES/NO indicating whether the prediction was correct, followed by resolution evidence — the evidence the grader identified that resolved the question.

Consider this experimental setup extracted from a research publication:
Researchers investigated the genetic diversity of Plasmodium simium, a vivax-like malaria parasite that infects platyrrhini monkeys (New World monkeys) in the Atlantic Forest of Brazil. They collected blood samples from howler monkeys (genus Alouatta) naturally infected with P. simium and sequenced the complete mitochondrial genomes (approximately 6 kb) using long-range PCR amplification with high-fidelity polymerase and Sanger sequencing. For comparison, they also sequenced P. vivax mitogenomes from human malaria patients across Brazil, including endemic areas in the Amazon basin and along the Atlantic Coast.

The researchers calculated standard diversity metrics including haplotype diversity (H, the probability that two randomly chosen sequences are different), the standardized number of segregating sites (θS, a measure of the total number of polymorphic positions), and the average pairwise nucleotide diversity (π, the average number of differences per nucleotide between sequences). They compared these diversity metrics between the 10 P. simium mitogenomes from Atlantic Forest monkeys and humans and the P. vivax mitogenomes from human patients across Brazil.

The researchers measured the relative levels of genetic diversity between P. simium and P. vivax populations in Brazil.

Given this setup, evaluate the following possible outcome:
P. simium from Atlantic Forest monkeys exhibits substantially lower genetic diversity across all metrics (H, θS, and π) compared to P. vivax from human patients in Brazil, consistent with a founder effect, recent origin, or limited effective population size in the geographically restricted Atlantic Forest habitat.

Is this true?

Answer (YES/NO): YES